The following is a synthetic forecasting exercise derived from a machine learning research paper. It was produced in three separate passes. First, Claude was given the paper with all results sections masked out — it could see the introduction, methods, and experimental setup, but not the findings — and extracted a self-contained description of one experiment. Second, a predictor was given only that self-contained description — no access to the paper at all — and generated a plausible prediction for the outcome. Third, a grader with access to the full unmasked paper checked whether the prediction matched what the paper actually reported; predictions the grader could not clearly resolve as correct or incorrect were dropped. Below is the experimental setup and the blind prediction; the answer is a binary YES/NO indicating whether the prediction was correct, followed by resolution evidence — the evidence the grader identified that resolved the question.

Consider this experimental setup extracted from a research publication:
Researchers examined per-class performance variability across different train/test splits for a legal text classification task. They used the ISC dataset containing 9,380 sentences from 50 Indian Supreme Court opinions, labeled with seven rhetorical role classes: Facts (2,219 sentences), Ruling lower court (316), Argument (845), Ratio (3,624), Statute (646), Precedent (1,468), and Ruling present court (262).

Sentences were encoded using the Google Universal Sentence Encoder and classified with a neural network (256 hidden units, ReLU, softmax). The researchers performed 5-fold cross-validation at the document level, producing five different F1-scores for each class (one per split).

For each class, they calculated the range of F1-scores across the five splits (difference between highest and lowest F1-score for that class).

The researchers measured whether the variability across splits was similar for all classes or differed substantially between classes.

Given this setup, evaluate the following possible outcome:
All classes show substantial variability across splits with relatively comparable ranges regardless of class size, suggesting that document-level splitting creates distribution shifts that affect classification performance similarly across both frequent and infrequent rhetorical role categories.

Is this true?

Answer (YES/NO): NO